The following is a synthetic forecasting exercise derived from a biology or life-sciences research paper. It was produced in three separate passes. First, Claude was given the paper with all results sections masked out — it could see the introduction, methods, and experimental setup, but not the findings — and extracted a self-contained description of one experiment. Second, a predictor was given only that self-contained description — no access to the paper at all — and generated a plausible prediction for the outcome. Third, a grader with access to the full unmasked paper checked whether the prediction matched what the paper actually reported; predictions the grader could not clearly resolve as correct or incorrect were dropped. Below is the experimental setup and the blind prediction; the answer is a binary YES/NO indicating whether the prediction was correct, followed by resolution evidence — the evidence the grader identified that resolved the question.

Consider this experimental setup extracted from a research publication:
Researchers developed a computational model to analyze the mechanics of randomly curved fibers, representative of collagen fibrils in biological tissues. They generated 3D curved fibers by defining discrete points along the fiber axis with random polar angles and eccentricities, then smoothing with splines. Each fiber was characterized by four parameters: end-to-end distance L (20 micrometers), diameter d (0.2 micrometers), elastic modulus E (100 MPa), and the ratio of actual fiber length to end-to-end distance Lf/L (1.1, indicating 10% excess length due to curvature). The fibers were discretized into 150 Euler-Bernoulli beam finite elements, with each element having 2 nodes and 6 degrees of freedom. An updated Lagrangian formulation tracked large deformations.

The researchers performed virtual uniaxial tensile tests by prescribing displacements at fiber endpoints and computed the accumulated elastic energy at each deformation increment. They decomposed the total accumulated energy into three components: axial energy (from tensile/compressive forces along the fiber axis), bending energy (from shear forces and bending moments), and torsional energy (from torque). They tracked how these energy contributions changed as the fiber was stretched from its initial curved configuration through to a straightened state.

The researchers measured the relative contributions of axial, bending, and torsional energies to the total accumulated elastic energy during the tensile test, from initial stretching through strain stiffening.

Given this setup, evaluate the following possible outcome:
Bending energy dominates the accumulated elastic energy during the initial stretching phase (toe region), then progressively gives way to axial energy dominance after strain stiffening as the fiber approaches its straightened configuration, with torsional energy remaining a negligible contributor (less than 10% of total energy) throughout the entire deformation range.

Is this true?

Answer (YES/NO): YES